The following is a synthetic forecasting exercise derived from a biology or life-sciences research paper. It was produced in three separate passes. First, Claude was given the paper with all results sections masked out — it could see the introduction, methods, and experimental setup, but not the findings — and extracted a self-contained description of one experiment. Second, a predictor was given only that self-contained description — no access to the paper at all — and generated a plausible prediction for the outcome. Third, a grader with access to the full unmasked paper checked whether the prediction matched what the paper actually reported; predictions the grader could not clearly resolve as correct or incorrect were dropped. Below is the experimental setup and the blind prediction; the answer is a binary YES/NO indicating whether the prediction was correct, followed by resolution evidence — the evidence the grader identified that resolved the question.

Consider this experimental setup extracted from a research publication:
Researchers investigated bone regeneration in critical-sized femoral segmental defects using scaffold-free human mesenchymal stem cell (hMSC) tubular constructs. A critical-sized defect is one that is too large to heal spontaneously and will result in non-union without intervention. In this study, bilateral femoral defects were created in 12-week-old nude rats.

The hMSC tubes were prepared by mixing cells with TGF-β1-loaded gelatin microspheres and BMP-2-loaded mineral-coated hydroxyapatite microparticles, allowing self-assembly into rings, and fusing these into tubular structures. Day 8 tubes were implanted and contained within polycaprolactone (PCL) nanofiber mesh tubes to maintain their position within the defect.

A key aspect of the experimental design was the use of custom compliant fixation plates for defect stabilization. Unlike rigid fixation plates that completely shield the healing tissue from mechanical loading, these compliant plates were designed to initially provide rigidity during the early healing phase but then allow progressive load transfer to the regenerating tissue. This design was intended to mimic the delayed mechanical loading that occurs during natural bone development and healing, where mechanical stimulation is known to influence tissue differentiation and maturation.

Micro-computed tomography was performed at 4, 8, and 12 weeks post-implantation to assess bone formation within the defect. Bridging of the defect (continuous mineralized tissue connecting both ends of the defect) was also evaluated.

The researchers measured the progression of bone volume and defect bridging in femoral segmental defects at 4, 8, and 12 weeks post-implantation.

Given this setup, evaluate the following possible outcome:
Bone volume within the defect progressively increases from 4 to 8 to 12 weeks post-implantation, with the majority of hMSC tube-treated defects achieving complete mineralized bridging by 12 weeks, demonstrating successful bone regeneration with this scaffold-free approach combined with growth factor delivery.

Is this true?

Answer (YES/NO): YES